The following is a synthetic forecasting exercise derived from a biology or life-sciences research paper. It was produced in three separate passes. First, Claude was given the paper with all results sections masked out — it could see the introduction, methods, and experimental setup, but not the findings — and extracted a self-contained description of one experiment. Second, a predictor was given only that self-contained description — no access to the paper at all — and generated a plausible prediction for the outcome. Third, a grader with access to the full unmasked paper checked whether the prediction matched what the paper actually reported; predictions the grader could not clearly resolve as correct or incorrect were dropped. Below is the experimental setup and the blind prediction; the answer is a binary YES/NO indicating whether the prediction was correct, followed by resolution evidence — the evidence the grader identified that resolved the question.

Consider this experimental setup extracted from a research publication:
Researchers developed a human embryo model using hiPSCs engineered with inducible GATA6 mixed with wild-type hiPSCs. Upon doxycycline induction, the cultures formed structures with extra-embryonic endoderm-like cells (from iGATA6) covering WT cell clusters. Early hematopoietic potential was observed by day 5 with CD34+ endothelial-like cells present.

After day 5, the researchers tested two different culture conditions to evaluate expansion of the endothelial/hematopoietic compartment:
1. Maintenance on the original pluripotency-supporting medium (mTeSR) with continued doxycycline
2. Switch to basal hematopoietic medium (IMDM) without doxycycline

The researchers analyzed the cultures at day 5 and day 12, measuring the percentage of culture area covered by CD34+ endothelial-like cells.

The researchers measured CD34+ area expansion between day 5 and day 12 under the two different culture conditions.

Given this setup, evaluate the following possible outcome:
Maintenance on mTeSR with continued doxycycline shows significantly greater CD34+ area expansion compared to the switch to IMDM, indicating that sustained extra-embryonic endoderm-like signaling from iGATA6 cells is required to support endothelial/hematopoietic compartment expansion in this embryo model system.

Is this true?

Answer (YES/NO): NO